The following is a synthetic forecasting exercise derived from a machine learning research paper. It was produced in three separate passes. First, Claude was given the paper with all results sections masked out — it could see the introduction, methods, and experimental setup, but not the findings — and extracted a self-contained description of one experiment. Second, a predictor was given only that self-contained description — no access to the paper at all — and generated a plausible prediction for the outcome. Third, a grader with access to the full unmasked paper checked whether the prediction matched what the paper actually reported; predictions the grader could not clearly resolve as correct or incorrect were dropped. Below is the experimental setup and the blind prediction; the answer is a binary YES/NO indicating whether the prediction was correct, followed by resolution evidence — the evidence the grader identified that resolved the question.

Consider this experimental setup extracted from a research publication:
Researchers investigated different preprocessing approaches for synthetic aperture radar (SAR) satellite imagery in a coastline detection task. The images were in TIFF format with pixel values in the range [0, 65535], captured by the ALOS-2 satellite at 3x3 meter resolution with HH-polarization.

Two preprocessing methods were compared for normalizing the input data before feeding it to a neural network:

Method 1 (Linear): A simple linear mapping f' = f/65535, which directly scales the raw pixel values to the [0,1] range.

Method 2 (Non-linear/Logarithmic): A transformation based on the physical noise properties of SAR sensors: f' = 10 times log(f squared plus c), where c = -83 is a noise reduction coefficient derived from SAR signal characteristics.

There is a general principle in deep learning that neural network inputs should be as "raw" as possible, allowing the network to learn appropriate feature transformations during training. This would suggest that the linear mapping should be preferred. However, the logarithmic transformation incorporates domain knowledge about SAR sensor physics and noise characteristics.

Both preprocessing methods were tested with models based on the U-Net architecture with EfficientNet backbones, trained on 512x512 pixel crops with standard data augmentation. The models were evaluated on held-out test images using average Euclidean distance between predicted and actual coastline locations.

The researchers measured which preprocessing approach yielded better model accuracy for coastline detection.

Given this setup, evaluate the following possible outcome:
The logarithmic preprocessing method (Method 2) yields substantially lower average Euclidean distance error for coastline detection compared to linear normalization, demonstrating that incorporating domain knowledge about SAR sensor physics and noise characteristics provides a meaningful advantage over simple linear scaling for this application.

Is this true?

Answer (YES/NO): NO